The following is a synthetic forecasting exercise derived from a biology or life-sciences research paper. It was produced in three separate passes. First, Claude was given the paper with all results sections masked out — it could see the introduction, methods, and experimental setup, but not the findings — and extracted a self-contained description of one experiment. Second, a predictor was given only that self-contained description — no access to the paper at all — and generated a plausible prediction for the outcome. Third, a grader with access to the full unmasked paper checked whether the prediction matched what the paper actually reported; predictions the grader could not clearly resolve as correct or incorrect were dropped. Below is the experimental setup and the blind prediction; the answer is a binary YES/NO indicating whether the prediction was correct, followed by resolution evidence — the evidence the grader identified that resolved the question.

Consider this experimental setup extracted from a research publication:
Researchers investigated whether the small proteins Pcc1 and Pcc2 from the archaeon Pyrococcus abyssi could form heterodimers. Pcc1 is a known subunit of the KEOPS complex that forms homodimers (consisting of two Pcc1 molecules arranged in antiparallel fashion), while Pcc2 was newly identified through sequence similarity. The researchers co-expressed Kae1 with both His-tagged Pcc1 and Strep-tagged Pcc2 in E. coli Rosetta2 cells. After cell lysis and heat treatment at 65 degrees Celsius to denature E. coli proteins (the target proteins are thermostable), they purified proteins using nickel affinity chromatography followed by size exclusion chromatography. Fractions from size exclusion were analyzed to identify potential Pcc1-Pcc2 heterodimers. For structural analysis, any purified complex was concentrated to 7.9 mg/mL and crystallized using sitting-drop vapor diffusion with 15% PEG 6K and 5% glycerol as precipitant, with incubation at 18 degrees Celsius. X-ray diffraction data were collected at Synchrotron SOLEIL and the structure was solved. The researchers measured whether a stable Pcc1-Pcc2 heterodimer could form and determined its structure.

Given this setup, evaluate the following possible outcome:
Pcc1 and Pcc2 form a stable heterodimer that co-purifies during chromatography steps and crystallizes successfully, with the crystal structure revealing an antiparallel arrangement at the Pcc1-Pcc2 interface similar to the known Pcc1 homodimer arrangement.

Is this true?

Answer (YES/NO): YES